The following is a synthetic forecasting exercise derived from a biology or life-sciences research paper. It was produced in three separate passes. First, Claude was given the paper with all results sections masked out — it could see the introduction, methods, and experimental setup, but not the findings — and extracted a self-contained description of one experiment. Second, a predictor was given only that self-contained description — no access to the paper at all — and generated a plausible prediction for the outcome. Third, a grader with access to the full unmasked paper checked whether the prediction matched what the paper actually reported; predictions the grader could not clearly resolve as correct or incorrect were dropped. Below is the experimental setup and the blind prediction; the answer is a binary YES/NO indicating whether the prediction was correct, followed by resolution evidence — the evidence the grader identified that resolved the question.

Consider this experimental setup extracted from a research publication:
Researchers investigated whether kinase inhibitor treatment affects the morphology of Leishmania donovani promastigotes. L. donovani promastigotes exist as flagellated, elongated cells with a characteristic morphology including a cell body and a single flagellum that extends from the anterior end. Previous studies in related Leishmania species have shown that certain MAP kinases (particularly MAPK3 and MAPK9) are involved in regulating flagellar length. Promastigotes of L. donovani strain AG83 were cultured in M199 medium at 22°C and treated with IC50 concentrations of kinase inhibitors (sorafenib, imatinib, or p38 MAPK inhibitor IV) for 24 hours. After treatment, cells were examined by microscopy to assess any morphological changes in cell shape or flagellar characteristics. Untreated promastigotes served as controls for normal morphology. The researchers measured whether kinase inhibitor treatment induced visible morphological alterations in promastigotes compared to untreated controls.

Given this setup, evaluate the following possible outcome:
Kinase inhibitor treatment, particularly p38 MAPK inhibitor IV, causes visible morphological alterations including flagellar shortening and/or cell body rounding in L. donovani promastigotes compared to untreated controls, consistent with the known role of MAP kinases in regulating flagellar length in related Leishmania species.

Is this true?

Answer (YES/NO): NO